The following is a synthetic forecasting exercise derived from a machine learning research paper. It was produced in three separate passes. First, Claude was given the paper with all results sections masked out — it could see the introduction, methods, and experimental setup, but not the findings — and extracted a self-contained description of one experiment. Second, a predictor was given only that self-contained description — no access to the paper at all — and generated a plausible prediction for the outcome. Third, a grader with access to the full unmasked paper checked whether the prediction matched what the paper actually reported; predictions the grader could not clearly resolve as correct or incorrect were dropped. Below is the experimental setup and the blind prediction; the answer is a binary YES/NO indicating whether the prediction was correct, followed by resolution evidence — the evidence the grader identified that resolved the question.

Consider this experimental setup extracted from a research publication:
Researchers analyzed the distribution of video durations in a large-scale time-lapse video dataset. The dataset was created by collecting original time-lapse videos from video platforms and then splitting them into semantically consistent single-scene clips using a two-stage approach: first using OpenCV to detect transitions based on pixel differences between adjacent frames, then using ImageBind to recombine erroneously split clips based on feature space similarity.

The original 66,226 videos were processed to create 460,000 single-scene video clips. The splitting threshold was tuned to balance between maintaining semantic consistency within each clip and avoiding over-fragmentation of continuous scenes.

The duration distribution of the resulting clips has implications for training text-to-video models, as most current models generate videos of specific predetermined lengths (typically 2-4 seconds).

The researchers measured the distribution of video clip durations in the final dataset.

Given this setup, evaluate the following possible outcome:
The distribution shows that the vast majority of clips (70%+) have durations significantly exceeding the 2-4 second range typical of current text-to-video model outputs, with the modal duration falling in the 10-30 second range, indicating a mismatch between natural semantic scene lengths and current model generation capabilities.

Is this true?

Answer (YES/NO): NO